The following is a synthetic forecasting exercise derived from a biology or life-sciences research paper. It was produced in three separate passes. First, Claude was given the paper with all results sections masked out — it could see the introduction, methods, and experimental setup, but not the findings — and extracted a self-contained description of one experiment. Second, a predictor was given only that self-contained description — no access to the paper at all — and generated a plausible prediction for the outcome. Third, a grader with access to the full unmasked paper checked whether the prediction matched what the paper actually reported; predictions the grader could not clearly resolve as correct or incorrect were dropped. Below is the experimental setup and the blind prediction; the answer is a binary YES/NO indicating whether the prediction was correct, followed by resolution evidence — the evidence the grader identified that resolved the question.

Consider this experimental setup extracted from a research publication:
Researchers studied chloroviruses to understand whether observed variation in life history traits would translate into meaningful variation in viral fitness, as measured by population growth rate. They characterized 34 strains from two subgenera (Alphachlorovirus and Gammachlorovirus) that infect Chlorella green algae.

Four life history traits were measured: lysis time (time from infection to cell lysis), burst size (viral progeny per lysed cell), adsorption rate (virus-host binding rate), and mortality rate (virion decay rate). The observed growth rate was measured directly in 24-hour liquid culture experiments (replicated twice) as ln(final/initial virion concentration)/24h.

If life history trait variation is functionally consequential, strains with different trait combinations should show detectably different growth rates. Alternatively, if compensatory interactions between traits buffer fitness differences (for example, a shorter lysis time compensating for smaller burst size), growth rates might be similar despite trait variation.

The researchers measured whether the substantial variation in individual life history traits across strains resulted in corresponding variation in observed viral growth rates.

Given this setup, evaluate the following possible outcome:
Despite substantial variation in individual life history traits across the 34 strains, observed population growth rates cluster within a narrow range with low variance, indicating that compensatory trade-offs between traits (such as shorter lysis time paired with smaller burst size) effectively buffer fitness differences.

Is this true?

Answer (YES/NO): NO